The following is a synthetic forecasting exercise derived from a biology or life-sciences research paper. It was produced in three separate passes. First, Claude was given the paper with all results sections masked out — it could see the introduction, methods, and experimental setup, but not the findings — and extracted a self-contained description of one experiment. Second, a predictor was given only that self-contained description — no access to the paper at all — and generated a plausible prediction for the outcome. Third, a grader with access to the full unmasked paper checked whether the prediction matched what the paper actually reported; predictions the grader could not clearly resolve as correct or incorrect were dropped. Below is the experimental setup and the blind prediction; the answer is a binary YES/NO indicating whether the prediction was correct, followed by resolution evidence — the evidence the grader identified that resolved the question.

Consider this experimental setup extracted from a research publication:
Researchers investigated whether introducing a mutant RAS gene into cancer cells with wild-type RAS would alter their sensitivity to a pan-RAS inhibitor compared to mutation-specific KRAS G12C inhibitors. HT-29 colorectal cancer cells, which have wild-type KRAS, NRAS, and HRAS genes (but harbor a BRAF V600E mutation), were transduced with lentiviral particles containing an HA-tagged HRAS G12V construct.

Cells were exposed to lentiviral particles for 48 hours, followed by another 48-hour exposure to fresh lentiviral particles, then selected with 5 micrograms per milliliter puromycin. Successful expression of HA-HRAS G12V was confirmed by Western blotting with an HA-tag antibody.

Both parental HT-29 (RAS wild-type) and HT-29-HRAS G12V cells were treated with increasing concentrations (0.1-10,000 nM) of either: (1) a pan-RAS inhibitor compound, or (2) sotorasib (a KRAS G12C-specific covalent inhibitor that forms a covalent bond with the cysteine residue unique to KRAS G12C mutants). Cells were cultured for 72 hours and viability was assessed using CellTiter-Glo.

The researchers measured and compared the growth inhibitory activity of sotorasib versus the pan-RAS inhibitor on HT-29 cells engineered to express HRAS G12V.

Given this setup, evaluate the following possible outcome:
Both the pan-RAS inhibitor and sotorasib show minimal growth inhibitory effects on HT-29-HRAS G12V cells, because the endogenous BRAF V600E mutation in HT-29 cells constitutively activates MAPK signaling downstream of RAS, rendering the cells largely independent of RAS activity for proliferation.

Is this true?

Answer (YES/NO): NO